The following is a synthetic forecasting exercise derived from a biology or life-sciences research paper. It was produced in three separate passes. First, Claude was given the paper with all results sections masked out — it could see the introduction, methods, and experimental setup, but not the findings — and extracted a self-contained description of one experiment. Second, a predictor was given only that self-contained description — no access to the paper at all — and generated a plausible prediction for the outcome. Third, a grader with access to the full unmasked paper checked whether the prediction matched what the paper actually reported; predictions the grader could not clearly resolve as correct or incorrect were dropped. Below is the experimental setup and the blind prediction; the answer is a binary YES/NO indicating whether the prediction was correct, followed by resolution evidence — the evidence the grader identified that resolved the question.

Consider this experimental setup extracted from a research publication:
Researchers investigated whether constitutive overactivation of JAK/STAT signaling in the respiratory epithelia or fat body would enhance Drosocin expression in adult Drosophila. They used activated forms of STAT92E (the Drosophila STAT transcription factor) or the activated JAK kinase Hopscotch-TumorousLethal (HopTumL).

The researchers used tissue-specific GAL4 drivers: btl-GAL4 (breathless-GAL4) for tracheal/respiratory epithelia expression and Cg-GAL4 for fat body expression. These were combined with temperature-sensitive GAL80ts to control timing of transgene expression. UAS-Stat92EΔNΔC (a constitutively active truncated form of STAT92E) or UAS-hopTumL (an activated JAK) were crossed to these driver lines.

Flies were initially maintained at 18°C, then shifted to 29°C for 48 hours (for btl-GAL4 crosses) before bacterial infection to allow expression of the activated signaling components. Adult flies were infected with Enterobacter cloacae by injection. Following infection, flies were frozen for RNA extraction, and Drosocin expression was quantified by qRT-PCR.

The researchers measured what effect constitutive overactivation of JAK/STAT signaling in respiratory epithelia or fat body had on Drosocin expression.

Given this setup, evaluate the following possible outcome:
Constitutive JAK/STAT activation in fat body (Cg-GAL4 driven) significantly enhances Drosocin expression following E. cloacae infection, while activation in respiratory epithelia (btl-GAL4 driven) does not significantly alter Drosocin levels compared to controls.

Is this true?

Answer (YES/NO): NO